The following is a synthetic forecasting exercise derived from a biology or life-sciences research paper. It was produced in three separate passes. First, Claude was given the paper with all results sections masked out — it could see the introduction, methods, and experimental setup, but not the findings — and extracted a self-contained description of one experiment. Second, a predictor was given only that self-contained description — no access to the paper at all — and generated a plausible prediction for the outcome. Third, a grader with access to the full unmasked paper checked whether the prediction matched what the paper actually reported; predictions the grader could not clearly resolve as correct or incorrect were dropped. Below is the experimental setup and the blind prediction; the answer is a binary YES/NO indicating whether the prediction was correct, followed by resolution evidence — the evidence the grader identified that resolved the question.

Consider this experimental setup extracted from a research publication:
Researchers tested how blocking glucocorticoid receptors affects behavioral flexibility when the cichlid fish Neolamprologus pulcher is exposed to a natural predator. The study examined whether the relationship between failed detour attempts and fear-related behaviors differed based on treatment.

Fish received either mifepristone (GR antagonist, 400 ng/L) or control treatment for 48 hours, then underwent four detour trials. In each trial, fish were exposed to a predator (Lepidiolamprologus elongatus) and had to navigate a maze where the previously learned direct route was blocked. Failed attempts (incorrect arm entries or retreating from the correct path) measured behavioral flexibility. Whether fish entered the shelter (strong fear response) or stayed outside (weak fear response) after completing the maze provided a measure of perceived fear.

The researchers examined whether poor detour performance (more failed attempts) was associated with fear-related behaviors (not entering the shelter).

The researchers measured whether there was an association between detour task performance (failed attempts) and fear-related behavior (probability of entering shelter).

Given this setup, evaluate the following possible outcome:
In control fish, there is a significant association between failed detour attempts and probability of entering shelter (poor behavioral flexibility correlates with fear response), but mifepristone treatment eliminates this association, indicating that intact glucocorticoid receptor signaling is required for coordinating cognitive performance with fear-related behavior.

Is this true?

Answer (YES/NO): NO